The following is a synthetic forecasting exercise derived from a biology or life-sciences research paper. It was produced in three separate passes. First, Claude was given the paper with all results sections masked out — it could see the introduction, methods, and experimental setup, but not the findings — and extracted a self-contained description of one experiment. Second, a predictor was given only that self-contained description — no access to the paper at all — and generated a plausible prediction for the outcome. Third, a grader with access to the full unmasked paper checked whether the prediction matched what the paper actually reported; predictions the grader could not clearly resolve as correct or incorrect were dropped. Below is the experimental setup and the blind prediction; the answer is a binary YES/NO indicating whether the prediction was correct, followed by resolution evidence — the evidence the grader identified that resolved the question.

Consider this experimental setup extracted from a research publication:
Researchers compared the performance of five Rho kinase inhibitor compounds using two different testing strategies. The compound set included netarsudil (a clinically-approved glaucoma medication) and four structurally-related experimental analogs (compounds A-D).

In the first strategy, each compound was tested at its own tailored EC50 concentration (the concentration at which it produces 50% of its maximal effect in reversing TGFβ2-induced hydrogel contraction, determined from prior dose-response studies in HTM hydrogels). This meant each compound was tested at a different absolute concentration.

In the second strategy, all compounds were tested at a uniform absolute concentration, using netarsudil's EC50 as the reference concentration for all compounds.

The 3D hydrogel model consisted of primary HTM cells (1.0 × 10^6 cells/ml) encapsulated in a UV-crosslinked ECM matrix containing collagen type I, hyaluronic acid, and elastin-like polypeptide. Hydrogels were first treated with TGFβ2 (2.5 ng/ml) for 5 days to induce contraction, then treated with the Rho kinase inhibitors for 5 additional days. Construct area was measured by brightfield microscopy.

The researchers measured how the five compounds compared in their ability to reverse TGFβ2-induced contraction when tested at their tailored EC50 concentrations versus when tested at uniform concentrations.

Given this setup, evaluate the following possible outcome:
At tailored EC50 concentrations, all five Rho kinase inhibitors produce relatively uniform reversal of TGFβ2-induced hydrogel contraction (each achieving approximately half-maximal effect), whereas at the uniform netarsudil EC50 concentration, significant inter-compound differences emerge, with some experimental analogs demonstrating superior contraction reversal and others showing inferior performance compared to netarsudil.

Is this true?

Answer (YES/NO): NO